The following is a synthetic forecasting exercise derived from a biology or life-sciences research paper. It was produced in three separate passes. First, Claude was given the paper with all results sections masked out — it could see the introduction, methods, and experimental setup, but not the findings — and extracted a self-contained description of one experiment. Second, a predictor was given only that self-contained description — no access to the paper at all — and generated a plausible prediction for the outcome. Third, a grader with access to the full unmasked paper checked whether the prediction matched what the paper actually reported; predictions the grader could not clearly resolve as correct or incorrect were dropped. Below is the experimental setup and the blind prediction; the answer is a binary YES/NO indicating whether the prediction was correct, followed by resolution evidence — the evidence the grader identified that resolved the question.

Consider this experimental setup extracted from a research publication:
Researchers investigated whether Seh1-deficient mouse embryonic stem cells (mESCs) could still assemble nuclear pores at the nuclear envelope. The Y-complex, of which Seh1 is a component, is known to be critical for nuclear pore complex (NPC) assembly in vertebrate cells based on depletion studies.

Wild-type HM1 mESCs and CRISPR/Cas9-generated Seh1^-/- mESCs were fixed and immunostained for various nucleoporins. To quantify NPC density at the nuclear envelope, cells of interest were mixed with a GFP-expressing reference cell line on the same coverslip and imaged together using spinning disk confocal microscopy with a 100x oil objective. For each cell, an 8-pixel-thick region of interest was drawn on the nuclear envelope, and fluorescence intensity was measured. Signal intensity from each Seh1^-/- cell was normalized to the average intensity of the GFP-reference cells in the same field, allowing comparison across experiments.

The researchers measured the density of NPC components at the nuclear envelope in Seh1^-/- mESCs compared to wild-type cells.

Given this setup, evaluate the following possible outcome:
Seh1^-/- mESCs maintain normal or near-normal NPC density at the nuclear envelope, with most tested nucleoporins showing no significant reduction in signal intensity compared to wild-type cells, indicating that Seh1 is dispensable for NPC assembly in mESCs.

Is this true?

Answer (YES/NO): NO